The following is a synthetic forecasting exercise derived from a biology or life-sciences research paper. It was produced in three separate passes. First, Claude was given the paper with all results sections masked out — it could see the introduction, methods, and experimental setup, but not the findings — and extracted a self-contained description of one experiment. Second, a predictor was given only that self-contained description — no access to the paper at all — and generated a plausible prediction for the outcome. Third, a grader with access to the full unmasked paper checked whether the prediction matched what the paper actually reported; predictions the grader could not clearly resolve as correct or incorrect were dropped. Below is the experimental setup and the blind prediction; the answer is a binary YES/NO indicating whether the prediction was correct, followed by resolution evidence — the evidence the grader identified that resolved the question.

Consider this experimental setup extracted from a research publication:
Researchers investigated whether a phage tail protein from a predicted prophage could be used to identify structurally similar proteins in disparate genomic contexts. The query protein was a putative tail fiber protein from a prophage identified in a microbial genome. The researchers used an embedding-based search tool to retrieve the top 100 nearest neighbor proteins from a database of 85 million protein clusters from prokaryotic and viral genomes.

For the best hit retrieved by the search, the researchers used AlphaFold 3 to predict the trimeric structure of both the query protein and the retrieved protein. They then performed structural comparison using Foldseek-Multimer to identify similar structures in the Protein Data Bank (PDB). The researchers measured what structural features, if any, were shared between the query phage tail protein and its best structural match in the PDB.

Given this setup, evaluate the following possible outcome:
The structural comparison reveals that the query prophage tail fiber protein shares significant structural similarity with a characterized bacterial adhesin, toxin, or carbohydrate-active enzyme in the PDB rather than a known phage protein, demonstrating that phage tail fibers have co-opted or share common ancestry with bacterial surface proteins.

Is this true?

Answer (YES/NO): NO